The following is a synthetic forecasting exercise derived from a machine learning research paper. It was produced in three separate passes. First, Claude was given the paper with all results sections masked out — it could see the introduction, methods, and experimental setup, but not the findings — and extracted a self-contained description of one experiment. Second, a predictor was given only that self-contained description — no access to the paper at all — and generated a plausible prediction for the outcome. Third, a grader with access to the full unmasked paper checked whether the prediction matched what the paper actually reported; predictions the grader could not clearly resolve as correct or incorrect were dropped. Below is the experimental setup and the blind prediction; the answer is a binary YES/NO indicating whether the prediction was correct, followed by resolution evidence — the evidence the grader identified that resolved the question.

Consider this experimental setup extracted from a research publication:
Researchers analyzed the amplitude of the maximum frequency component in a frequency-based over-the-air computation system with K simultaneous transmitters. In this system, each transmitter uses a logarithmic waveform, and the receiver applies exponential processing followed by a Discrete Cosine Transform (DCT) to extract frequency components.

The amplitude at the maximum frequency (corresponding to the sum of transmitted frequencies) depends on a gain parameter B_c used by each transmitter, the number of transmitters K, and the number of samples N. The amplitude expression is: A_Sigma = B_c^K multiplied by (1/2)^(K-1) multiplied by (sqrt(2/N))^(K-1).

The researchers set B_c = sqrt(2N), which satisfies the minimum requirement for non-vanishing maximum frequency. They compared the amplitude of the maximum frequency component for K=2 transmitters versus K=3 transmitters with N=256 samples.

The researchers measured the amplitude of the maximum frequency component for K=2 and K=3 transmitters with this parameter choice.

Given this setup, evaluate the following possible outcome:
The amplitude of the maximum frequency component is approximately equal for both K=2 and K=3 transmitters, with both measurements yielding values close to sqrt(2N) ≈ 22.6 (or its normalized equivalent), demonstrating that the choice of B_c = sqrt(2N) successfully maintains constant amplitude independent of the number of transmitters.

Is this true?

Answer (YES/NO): YES